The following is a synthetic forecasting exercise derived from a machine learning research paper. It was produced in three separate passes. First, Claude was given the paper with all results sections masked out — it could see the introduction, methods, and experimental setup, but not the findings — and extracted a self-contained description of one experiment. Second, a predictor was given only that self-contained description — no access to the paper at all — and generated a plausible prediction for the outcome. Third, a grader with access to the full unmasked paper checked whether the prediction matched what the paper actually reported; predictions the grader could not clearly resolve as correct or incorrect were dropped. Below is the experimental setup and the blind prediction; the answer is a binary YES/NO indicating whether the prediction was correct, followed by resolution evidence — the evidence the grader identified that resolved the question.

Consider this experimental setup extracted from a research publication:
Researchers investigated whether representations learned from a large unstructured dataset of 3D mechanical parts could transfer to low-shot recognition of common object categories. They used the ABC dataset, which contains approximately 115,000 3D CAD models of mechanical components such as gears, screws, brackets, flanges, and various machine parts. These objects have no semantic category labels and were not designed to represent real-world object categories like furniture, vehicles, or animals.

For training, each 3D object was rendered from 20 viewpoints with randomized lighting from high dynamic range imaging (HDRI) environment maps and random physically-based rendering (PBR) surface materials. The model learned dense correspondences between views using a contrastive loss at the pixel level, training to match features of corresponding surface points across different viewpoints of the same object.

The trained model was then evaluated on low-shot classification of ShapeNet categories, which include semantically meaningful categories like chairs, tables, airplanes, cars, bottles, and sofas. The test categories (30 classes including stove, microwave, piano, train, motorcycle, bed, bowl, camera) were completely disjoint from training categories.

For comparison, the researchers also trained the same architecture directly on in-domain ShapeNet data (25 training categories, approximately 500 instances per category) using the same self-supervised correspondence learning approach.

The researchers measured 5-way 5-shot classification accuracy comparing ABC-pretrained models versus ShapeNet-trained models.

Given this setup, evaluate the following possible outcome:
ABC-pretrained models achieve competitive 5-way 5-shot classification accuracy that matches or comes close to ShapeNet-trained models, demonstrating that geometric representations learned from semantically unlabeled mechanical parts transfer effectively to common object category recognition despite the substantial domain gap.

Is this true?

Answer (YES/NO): YES